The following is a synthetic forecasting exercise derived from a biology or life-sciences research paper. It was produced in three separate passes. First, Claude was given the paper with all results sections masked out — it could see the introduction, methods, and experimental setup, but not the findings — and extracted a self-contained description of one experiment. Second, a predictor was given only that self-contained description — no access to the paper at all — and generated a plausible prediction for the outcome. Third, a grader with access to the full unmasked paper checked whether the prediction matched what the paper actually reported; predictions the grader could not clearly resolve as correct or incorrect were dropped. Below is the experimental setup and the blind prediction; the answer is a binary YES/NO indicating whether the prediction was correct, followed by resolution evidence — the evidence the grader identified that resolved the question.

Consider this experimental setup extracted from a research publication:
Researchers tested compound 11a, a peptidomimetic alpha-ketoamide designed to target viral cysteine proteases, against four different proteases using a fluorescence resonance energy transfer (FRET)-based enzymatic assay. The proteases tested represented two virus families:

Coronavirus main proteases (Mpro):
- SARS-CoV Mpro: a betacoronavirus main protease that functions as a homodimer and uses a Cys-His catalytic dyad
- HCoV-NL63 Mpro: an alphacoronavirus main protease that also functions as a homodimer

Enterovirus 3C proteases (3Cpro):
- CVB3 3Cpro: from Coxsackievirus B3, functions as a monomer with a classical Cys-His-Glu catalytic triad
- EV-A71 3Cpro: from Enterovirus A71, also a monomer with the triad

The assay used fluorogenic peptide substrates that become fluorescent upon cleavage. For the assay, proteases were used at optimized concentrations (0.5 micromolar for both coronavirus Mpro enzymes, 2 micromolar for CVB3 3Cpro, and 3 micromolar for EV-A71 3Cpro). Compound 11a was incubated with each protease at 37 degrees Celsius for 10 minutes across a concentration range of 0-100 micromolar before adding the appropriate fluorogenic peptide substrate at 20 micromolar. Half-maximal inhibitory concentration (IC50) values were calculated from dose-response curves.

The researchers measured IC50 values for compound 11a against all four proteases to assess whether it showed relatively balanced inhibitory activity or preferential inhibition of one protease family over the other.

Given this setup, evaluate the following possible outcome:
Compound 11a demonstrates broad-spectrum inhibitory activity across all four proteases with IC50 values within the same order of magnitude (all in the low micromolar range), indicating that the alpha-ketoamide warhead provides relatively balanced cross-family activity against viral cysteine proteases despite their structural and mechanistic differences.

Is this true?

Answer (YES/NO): NO